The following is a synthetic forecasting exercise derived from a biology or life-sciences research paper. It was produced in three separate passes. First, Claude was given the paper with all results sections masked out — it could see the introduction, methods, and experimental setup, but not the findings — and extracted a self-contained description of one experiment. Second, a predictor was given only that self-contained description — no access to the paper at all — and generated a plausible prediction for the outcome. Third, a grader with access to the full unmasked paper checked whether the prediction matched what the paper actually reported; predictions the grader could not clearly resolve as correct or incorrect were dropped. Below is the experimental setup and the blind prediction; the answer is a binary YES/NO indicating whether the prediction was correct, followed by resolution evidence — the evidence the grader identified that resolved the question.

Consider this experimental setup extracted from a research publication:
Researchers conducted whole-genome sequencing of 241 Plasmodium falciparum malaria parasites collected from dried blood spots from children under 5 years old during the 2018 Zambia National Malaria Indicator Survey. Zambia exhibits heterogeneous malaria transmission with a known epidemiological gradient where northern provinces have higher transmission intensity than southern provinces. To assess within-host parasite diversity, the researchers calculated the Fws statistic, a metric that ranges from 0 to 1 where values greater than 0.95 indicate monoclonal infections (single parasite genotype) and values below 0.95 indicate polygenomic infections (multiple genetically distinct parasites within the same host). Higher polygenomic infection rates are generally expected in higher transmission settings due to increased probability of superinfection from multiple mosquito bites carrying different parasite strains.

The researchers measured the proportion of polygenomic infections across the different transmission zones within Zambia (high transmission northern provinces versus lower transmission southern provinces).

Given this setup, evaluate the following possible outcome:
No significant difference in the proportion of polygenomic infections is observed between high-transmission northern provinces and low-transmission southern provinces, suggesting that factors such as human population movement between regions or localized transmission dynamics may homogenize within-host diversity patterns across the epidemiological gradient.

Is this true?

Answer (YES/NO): YES